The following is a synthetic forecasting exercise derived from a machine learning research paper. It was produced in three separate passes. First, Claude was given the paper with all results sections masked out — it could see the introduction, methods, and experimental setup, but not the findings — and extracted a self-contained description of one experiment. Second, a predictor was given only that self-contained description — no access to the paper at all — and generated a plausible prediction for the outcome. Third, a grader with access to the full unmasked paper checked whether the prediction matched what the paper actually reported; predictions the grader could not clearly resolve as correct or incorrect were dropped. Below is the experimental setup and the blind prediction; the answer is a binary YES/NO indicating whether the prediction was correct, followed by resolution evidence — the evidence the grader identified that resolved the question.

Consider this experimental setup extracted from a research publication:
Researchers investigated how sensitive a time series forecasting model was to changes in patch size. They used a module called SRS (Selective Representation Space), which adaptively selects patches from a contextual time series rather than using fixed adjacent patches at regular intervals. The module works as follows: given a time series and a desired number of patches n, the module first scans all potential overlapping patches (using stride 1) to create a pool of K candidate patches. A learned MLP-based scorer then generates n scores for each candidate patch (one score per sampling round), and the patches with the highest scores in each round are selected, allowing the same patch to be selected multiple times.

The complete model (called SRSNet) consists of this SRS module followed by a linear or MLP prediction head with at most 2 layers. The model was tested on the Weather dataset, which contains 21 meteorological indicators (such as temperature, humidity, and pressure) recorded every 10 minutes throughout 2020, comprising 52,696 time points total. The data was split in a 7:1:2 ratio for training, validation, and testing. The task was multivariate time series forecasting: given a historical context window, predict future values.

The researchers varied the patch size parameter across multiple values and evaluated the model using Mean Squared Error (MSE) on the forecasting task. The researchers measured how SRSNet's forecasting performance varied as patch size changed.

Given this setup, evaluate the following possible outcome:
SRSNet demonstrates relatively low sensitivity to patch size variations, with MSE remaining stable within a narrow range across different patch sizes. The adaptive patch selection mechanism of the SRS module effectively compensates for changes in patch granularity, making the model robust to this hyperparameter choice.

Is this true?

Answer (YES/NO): YES